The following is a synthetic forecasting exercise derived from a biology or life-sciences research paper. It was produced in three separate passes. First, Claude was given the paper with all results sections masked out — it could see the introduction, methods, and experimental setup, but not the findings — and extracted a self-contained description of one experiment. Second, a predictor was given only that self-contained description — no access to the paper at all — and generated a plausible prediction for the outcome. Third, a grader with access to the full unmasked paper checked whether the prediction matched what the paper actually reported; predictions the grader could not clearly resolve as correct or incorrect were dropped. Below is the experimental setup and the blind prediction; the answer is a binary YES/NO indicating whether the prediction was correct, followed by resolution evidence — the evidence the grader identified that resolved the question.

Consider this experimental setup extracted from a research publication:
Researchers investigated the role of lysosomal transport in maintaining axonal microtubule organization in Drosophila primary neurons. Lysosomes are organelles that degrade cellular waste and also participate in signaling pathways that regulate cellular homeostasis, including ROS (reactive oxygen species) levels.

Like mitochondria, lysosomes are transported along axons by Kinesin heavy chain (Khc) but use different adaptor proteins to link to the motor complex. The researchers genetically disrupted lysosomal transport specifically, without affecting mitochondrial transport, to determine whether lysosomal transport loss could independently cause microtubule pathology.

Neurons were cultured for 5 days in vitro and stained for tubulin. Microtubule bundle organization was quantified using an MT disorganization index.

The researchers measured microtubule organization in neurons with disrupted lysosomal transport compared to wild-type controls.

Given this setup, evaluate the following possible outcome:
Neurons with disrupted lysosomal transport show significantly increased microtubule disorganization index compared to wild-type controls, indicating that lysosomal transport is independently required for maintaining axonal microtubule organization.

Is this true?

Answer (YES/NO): YES